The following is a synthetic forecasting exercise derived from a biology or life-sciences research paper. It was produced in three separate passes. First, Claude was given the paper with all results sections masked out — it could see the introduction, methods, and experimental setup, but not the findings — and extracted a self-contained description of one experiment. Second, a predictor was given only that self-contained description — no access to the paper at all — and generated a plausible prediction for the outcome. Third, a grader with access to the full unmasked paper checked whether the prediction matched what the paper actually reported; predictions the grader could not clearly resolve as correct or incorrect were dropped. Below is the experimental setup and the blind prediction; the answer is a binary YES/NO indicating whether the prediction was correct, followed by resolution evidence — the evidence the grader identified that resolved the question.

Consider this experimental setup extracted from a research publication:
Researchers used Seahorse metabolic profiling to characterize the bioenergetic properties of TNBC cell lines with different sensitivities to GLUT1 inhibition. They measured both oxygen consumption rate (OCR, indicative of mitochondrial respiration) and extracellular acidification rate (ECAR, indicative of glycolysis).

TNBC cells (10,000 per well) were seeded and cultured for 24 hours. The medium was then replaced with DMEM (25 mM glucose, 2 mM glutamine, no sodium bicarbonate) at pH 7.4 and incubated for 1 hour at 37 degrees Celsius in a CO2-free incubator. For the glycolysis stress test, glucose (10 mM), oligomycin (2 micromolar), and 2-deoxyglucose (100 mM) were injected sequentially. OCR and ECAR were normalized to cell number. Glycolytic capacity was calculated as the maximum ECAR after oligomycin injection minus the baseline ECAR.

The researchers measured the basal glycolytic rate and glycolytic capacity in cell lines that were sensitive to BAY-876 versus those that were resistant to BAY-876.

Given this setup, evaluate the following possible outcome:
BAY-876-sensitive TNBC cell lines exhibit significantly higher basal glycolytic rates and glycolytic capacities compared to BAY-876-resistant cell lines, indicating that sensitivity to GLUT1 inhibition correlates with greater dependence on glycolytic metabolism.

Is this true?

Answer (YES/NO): NO